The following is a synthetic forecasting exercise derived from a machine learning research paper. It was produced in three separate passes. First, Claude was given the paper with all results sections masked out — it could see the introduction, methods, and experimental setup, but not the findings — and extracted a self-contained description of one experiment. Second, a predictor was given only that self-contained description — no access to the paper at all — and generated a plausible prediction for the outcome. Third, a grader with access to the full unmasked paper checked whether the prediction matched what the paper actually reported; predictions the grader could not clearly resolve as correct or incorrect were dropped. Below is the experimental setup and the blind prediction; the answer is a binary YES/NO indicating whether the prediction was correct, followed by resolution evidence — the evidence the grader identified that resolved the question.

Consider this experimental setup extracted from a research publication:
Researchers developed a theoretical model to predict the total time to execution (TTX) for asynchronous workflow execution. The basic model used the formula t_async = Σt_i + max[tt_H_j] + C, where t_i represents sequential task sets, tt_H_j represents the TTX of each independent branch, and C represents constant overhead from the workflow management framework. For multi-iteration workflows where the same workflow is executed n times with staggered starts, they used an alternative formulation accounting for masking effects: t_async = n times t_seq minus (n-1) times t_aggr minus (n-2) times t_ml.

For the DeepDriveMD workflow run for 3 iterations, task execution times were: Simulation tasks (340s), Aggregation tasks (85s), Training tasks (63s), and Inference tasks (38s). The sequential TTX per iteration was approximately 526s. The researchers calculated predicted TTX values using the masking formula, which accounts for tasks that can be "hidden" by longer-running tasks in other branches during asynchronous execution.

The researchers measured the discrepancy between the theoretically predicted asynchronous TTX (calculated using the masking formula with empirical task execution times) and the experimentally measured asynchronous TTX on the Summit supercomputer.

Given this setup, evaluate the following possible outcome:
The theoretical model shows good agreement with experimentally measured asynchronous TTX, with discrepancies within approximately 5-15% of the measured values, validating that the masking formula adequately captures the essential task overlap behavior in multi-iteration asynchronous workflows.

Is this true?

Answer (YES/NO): NO